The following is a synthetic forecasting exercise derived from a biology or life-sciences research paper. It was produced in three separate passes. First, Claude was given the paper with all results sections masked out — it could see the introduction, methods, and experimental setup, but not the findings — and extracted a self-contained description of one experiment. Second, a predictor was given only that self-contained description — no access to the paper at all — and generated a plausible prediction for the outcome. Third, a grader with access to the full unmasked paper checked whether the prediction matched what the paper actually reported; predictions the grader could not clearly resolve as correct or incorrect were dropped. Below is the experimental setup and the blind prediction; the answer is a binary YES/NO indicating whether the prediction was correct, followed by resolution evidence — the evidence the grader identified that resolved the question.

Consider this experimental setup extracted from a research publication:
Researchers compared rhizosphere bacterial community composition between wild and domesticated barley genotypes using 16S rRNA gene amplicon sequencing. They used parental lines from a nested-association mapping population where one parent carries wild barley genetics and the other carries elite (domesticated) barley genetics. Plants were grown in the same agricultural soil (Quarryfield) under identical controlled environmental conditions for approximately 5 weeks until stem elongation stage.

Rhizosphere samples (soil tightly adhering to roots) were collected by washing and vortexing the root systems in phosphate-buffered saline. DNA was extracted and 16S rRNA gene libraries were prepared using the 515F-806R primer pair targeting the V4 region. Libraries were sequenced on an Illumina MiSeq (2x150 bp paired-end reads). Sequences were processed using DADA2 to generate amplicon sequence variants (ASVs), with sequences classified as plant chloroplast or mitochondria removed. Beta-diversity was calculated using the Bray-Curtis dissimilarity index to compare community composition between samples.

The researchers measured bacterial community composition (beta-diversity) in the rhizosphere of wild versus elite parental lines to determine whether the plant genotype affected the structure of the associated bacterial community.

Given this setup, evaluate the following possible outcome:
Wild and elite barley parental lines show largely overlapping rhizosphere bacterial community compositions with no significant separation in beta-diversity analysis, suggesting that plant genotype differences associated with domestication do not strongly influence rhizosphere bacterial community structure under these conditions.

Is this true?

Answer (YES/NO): NO